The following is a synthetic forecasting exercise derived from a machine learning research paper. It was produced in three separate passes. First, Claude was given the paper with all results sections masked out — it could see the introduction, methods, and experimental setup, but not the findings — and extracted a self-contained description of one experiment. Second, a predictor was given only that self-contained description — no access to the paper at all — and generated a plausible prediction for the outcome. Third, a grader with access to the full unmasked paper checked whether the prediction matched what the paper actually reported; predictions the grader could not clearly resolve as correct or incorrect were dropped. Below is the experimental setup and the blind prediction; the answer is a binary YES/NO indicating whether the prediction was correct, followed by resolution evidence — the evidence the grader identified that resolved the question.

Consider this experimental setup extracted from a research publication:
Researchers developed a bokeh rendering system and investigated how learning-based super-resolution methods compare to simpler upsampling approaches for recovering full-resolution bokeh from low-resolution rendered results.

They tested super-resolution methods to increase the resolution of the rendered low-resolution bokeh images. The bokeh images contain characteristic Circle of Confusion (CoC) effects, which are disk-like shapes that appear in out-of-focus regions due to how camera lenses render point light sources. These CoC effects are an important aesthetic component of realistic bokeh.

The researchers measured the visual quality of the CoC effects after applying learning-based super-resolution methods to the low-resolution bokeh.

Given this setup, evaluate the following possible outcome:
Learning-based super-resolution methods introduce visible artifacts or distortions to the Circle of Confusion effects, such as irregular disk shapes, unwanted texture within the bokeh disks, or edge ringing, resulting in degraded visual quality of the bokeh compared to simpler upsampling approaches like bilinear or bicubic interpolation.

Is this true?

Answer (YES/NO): NO